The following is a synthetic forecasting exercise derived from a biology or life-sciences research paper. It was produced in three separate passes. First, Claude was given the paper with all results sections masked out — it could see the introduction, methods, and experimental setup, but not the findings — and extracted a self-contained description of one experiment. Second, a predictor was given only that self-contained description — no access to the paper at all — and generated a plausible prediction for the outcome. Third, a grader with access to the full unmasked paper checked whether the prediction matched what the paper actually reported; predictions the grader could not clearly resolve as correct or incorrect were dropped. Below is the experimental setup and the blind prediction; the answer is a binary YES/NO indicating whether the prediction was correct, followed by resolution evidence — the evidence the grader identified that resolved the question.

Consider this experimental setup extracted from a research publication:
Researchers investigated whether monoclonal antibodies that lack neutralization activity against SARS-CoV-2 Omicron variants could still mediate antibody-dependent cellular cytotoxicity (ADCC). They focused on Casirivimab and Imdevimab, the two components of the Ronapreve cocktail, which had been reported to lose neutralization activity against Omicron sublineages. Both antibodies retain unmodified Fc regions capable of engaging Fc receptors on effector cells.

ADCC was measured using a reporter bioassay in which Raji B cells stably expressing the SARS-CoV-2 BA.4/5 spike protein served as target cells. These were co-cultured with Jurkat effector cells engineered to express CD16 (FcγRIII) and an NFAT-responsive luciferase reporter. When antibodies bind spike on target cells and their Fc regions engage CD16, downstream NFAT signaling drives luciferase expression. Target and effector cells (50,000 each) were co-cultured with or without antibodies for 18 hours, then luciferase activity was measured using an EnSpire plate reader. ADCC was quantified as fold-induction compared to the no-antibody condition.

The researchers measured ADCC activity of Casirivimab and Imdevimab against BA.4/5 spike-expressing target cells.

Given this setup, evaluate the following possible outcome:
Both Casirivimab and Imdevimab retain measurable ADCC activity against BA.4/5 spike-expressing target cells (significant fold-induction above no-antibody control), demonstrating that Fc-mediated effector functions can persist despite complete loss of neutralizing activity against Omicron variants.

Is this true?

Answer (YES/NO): NO